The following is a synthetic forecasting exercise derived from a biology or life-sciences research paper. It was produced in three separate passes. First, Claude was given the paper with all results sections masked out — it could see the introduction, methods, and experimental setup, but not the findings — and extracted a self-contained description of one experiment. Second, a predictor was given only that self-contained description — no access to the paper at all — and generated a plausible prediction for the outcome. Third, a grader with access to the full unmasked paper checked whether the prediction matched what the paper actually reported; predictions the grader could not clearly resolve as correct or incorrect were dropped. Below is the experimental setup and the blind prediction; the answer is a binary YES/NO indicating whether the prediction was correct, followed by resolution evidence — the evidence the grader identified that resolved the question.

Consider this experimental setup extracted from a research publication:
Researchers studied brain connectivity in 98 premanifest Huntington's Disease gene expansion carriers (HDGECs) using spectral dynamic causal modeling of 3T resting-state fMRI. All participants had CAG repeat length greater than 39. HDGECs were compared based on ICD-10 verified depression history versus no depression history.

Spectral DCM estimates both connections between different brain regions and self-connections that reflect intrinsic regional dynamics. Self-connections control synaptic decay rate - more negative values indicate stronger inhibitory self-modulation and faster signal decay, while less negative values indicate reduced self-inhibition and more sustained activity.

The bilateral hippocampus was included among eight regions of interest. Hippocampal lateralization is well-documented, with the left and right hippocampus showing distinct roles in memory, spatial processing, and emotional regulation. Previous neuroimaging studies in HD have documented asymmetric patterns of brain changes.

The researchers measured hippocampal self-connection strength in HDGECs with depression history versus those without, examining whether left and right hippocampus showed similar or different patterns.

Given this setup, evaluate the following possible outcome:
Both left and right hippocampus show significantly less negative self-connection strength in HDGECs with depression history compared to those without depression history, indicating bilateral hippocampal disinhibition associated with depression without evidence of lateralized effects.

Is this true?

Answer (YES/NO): NO